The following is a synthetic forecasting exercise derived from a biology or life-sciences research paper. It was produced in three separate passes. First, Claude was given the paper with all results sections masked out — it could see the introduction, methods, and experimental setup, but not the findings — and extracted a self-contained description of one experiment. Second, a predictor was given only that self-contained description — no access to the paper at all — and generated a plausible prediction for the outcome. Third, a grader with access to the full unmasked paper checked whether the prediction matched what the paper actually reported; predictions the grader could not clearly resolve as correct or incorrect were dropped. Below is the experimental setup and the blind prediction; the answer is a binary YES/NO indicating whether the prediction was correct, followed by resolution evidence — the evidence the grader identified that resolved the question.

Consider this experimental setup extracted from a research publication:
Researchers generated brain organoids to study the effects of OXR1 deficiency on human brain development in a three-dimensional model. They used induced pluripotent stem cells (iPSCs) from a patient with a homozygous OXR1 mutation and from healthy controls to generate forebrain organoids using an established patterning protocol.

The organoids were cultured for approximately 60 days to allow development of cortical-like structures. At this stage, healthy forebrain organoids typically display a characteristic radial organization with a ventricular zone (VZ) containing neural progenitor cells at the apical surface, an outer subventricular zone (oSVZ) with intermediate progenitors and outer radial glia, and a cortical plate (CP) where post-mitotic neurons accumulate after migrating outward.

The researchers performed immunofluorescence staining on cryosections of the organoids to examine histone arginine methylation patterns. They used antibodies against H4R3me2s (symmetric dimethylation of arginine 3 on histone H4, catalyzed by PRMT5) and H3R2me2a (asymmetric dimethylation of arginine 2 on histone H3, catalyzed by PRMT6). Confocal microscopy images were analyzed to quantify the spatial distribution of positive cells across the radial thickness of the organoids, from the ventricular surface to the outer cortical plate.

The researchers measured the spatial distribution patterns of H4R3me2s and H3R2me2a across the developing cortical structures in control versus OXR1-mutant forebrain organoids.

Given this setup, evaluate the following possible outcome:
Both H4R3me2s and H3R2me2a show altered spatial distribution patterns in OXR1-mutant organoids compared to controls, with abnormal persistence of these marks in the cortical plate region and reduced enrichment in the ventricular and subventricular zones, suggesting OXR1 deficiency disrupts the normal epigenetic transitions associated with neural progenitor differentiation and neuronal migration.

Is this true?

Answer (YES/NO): NO